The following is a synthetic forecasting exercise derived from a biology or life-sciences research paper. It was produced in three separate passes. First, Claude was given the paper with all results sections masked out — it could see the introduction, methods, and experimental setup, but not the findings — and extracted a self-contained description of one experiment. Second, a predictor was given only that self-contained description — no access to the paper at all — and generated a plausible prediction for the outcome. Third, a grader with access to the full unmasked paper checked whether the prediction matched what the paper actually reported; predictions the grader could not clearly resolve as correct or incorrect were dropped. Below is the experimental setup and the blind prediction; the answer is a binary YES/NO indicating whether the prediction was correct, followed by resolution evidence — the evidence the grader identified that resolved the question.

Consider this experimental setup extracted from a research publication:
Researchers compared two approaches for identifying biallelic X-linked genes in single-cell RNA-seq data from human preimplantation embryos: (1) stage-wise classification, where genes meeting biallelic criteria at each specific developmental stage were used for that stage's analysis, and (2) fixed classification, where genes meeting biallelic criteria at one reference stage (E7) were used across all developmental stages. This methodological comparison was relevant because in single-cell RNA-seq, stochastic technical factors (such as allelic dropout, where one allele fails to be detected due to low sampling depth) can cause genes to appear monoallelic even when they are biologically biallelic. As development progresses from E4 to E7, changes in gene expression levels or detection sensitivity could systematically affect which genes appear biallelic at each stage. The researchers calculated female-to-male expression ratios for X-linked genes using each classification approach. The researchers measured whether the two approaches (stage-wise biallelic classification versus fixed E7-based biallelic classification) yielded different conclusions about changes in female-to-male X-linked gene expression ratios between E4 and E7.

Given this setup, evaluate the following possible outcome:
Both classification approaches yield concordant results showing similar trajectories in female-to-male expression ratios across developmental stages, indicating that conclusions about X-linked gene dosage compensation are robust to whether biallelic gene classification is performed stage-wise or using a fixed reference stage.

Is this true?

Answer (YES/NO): YES